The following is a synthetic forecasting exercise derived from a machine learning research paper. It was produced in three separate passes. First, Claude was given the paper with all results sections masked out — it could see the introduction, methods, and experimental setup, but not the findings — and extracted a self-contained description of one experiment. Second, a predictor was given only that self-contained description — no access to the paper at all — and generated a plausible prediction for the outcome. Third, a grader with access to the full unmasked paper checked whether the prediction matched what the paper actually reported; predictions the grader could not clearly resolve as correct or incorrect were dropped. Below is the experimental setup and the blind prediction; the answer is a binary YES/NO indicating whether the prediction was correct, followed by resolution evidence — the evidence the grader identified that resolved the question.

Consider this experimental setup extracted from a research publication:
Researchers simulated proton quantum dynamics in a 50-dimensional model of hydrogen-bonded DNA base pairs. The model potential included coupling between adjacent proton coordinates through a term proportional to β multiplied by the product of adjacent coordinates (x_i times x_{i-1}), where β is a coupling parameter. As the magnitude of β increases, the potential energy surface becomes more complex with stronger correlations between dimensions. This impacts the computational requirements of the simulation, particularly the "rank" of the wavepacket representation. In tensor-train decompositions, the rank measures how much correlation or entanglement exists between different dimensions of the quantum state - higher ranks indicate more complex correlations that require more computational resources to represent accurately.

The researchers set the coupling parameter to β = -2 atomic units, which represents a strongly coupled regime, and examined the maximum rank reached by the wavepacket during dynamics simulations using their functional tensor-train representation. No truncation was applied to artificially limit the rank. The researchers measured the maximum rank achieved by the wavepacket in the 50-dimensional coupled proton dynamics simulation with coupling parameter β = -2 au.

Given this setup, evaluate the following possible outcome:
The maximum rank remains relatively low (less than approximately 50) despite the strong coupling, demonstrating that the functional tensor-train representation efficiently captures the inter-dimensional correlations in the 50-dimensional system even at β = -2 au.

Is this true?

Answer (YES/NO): NO